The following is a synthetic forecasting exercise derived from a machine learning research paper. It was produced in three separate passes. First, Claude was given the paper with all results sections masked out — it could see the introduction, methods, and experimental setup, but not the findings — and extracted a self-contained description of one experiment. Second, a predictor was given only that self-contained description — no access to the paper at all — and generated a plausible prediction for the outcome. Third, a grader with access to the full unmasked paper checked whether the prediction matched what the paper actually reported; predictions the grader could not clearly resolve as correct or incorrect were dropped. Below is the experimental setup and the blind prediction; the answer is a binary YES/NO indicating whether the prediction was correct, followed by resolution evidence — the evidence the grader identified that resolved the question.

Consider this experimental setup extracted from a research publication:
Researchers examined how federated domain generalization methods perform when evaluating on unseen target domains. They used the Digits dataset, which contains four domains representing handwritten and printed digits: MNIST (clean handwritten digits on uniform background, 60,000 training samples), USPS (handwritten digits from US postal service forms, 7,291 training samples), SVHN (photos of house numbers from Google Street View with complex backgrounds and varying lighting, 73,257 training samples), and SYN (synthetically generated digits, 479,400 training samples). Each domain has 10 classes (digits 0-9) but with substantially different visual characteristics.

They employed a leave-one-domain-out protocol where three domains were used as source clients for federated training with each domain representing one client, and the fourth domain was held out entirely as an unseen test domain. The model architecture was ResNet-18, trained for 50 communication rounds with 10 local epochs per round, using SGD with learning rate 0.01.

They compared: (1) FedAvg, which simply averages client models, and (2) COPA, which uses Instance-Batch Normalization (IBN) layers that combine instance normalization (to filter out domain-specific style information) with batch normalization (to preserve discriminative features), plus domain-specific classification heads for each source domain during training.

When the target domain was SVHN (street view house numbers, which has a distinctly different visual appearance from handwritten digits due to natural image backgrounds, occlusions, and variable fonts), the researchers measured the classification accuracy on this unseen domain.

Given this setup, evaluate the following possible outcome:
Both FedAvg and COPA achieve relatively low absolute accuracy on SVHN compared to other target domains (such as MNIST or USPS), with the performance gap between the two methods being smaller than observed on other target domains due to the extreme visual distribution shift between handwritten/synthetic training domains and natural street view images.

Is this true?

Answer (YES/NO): NO